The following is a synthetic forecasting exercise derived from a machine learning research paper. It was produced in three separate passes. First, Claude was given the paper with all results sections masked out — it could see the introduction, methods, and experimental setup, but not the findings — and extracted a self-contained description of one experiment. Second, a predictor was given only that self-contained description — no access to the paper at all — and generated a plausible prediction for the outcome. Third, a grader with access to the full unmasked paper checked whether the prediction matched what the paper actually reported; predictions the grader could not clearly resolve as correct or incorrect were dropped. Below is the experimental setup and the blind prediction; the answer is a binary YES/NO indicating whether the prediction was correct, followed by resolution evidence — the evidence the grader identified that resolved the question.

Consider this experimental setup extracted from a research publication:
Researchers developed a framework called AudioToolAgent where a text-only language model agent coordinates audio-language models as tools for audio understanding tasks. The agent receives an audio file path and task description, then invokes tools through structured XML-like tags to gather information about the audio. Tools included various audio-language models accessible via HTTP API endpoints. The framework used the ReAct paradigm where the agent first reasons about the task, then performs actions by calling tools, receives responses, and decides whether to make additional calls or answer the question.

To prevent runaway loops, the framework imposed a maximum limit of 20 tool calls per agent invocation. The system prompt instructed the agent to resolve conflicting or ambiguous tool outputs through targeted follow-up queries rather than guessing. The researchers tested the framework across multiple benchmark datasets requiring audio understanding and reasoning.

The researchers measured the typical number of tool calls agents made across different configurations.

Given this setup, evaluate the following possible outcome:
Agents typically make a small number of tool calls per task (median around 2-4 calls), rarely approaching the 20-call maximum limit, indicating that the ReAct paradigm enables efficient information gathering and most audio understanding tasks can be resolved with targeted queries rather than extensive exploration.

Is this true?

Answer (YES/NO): NO